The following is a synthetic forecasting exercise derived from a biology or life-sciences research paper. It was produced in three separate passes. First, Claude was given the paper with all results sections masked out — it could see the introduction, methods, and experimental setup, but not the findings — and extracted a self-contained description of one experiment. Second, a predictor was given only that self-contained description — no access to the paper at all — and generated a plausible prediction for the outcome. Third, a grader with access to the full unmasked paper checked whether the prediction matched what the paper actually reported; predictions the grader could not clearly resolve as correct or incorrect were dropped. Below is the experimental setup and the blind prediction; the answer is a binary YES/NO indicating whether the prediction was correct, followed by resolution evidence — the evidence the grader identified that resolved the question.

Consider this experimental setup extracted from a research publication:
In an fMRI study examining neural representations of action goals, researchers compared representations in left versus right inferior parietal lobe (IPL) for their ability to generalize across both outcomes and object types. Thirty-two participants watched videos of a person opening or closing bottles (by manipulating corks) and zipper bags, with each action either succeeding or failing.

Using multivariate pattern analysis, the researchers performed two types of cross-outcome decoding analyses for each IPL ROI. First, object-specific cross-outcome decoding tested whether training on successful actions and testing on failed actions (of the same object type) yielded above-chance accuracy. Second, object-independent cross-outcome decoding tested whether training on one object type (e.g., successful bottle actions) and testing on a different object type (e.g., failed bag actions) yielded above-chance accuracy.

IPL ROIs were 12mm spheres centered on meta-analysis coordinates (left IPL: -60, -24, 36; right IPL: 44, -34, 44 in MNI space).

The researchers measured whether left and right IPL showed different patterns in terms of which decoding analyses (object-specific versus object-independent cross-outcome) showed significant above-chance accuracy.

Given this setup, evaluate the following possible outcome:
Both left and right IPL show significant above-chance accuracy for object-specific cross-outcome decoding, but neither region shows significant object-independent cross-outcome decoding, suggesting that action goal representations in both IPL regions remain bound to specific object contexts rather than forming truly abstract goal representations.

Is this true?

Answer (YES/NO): NO